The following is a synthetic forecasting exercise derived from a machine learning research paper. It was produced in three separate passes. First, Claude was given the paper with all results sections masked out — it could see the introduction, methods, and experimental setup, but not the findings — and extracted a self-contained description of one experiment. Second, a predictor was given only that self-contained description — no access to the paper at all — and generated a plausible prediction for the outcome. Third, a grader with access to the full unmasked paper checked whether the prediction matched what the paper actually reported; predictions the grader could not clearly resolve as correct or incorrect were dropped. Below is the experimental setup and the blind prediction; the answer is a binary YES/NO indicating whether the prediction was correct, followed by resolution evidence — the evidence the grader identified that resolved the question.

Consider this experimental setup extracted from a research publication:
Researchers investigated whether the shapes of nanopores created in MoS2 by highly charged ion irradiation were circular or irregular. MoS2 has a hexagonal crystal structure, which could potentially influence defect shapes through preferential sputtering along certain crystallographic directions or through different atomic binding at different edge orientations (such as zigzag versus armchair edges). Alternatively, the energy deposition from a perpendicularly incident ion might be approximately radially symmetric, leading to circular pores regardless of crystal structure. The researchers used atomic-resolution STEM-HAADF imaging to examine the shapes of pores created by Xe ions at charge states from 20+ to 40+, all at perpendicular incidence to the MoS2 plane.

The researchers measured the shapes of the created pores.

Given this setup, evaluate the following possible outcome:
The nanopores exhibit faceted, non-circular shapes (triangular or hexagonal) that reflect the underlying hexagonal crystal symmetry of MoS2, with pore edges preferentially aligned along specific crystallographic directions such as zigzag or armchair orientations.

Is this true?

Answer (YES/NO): NO